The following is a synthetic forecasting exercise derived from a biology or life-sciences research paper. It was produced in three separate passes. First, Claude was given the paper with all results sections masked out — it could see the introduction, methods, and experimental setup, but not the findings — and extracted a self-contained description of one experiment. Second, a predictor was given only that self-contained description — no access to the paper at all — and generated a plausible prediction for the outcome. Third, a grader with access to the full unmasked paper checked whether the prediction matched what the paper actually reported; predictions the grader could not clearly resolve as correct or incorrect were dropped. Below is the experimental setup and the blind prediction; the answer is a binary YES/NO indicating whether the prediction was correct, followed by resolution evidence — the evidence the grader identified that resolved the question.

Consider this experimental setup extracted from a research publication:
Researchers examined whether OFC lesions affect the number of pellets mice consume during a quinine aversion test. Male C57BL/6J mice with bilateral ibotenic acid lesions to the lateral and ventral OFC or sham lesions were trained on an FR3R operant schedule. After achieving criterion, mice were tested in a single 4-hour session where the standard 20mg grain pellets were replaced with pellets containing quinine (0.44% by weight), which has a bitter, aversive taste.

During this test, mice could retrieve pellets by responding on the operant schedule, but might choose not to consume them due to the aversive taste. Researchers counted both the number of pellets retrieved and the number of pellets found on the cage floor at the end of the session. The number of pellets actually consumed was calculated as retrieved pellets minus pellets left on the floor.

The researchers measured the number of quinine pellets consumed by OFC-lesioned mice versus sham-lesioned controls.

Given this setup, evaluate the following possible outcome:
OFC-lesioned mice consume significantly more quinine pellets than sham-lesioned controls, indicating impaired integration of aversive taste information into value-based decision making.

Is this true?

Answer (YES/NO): NO